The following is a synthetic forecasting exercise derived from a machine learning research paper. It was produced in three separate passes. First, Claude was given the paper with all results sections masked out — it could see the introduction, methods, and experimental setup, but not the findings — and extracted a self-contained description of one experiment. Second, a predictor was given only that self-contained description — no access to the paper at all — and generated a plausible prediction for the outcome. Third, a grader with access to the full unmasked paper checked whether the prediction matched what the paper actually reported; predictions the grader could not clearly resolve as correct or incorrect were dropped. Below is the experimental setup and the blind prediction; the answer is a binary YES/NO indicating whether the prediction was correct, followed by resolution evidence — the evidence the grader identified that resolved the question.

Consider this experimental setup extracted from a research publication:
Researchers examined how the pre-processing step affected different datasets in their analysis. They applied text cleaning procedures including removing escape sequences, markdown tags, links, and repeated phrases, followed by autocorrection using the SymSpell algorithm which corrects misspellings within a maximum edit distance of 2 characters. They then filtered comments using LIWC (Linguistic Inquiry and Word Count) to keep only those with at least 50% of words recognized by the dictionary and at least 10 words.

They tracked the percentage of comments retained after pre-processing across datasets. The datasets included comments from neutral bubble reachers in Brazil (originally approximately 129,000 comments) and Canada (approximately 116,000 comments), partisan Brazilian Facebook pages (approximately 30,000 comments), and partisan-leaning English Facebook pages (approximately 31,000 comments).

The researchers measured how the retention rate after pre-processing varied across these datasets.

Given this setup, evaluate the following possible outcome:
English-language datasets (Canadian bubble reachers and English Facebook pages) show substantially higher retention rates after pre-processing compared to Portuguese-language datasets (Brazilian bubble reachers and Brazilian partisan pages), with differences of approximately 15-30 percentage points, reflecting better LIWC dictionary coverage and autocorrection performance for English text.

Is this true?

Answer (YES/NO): NO